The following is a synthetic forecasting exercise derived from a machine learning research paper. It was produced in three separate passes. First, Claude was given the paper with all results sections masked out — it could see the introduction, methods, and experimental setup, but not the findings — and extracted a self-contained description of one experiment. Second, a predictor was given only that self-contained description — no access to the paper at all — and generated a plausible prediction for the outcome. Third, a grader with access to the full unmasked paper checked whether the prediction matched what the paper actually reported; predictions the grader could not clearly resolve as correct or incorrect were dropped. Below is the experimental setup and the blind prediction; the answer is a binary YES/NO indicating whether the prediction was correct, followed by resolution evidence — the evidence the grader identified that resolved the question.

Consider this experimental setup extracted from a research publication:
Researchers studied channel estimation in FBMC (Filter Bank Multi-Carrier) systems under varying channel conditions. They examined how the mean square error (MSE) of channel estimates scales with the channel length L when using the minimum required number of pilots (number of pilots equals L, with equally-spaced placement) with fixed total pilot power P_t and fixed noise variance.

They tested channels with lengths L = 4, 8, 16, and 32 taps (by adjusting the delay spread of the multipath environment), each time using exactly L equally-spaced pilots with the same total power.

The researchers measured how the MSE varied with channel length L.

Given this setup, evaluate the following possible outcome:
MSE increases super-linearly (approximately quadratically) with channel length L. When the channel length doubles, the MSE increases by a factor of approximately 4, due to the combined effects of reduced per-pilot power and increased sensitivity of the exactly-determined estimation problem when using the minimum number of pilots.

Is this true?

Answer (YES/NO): NO